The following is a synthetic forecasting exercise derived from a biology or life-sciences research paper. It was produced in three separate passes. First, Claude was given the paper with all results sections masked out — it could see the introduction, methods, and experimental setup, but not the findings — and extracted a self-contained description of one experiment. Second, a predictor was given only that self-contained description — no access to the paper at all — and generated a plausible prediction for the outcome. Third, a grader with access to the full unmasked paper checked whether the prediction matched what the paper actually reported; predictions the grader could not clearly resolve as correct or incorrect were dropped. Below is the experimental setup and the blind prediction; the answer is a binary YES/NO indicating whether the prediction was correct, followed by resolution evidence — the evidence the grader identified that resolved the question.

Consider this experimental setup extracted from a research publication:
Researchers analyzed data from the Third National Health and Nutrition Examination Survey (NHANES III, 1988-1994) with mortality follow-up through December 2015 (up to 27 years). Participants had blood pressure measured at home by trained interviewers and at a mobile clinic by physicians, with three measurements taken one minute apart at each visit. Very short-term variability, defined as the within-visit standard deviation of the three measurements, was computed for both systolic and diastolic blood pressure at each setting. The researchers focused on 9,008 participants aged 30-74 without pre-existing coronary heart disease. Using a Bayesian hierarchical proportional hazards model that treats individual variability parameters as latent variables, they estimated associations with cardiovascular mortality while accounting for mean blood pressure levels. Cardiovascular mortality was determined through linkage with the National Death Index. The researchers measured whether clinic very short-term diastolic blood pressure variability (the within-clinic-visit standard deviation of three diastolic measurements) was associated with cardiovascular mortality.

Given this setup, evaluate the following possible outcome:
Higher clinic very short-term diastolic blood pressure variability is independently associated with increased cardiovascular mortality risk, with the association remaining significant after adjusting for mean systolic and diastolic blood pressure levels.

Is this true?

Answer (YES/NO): NO